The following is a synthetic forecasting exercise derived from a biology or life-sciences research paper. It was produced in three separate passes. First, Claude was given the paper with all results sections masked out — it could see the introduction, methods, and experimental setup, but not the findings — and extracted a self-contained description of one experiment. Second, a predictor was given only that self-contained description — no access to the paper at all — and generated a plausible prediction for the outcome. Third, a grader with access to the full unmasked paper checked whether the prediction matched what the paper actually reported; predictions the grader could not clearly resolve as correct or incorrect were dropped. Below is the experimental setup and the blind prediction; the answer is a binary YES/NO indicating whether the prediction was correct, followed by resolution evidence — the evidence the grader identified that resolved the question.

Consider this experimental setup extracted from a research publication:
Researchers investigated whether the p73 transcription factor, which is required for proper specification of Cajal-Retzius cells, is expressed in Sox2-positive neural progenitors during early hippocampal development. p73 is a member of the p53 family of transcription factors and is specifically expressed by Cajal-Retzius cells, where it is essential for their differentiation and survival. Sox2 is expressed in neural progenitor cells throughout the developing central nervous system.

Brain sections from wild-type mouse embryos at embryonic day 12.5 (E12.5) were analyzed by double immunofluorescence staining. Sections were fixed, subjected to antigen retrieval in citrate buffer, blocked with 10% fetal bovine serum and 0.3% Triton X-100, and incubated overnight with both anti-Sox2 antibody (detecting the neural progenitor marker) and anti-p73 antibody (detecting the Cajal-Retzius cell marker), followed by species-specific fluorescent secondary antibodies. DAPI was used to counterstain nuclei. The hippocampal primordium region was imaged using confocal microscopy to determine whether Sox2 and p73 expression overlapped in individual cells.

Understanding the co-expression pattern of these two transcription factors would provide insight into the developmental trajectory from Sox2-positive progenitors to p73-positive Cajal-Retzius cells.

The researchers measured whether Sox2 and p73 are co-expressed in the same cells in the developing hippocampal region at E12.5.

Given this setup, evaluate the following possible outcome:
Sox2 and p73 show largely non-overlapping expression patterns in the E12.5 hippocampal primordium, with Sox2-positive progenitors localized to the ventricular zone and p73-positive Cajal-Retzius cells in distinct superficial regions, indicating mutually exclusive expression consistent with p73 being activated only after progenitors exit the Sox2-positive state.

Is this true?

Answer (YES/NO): YES